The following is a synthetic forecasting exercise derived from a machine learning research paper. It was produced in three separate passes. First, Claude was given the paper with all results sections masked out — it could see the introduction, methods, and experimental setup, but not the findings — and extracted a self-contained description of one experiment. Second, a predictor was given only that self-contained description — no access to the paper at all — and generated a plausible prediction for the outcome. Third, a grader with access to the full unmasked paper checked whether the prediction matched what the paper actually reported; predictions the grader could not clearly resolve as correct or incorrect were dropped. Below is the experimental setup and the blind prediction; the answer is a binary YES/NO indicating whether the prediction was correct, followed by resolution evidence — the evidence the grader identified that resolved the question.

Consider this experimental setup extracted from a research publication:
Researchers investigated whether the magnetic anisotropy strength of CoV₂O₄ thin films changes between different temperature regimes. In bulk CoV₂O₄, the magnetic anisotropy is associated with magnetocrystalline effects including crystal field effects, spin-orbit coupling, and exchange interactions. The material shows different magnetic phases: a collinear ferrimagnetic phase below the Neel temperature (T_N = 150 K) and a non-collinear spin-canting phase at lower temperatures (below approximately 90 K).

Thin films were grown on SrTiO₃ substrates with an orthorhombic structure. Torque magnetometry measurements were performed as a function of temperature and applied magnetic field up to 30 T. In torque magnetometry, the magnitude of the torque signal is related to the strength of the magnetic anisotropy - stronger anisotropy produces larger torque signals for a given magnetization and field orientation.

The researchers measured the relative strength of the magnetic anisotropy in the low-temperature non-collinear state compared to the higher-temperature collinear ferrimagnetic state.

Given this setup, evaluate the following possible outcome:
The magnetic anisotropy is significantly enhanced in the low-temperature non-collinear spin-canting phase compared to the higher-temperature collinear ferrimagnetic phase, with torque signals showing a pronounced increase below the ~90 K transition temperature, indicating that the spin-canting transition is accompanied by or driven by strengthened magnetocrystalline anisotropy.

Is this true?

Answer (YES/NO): YES